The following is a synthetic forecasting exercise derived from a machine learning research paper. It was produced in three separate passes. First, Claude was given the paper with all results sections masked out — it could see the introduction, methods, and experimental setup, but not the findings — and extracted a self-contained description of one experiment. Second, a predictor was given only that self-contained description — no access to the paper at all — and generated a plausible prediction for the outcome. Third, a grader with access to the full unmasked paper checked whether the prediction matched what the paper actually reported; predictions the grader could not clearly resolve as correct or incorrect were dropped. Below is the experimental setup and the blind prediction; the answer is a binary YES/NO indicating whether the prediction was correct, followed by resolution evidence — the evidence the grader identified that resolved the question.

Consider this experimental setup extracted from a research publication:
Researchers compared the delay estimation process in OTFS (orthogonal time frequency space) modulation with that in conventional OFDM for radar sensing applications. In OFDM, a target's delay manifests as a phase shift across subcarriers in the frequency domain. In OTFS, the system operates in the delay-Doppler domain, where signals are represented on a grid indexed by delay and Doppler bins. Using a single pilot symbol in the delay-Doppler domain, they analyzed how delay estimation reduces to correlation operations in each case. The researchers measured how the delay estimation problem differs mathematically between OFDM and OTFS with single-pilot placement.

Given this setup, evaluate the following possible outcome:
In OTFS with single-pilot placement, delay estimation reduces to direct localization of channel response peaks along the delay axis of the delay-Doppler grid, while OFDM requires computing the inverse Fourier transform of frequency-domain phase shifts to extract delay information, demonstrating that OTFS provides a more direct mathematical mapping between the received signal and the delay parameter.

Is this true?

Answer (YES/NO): NO